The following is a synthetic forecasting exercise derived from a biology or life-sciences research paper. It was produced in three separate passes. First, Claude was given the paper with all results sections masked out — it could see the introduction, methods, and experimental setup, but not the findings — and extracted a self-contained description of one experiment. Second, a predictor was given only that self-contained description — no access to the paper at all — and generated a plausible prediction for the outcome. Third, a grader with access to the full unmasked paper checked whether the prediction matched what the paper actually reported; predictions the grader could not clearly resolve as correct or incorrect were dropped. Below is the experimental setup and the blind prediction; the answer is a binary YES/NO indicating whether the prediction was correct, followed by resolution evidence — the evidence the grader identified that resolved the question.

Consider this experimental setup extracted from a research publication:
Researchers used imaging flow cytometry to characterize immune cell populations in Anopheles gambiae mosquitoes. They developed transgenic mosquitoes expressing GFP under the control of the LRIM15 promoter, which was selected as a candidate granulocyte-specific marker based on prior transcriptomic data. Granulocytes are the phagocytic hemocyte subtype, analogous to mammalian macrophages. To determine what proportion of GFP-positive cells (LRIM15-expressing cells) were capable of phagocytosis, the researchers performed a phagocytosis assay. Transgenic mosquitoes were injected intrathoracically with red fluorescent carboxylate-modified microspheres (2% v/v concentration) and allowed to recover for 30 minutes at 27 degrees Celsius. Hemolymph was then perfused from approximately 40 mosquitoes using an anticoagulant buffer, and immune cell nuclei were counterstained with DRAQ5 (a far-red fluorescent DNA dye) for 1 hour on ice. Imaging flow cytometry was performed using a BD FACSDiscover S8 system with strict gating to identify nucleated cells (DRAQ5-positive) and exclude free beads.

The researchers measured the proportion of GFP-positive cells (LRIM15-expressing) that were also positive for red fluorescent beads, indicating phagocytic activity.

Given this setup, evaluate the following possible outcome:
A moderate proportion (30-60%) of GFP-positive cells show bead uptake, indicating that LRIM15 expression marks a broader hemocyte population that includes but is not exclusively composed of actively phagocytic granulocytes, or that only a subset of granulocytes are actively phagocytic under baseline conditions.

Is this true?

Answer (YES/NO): NO